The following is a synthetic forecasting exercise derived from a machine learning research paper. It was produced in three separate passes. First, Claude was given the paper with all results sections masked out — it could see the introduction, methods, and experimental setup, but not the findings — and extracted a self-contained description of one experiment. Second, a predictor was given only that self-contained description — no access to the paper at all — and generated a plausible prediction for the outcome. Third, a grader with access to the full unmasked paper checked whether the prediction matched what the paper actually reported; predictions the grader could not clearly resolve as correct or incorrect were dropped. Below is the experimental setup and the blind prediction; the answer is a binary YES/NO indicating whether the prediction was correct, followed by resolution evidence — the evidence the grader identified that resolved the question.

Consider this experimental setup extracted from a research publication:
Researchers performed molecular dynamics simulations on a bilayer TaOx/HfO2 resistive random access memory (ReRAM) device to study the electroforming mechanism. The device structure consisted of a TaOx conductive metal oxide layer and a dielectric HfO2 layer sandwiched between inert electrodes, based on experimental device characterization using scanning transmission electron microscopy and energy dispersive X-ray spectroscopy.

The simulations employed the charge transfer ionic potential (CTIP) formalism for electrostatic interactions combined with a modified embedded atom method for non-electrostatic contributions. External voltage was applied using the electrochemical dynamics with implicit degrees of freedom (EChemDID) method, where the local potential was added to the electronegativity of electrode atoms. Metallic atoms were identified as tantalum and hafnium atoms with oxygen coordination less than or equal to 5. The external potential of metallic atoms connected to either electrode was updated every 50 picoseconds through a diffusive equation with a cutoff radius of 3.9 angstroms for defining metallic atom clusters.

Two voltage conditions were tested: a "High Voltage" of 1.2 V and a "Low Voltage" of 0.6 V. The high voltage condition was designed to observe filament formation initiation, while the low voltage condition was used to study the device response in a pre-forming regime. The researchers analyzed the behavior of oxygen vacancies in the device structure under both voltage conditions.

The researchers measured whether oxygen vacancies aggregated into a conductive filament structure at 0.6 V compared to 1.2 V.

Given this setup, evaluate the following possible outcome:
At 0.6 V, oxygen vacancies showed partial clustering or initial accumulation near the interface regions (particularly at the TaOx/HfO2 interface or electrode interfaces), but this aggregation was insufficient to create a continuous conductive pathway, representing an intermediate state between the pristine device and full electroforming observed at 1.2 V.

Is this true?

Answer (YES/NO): NO